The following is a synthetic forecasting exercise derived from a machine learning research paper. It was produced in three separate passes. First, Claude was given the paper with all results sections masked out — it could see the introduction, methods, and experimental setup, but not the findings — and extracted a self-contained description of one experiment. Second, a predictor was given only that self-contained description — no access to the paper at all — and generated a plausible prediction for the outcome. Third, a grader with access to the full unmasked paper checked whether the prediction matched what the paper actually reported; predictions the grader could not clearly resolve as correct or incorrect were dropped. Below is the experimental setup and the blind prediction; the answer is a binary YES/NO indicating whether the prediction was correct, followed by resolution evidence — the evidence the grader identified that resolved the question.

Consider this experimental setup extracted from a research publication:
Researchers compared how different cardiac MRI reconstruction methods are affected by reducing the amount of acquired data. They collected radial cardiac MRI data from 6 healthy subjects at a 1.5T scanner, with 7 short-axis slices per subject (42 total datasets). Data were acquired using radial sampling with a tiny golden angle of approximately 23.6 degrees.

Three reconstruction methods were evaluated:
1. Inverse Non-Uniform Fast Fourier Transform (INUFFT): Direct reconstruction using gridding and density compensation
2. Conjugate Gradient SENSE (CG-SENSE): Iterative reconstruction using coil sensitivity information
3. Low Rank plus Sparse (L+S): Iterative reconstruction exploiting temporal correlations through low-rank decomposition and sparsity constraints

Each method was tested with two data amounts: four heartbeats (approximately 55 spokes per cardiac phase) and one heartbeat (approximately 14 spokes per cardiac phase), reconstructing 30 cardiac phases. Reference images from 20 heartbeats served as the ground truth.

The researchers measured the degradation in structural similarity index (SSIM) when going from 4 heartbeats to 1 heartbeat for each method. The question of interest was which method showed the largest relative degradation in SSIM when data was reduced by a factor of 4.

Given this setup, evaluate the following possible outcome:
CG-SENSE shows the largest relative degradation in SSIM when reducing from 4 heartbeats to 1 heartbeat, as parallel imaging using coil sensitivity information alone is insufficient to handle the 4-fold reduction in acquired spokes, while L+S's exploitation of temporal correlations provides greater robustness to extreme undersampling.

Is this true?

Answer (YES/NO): NO